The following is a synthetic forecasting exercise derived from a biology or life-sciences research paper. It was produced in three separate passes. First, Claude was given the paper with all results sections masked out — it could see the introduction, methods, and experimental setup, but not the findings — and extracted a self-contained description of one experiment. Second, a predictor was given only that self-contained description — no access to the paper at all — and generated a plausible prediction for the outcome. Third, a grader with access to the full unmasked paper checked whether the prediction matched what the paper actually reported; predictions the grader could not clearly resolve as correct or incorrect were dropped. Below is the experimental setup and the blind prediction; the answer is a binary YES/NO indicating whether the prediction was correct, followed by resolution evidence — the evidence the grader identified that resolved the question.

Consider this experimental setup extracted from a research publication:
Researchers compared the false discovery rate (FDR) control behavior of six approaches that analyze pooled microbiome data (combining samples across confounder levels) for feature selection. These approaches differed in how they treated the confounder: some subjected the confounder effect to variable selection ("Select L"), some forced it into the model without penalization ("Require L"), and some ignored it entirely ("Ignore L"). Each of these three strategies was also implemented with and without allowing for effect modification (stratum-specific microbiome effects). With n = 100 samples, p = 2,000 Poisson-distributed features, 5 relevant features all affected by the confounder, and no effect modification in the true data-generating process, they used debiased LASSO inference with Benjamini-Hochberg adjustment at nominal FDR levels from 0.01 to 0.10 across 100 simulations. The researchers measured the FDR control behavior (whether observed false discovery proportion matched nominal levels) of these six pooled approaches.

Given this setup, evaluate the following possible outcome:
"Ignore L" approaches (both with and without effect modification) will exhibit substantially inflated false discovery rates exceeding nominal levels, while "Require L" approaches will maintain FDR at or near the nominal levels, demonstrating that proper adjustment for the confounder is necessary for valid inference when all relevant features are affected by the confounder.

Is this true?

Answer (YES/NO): NO